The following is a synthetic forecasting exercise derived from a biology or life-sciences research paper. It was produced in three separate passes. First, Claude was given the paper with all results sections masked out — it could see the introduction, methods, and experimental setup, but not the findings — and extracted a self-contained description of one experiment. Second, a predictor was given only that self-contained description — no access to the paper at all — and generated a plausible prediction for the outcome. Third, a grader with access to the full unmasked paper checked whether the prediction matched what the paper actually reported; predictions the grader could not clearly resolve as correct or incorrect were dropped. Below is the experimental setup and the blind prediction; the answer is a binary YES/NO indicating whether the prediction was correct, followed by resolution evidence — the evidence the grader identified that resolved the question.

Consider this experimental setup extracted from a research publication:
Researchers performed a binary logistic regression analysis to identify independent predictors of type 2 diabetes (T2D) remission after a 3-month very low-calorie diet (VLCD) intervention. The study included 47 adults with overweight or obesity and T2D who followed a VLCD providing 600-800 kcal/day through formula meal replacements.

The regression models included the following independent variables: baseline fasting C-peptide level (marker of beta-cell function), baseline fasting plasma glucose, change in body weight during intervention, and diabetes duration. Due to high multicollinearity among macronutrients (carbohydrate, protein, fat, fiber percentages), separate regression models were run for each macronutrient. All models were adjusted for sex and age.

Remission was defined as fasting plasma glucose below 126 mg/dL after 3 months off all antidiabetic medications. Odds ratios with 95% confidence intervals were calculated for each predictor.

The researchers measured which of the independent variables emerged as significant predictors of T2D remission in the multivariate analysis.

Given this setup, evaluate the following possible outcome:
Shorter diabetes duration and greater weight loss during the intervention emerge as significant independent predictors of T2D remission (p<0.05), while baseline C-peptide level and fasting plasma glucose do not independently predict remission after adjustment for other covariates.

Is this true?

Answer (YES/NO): NO